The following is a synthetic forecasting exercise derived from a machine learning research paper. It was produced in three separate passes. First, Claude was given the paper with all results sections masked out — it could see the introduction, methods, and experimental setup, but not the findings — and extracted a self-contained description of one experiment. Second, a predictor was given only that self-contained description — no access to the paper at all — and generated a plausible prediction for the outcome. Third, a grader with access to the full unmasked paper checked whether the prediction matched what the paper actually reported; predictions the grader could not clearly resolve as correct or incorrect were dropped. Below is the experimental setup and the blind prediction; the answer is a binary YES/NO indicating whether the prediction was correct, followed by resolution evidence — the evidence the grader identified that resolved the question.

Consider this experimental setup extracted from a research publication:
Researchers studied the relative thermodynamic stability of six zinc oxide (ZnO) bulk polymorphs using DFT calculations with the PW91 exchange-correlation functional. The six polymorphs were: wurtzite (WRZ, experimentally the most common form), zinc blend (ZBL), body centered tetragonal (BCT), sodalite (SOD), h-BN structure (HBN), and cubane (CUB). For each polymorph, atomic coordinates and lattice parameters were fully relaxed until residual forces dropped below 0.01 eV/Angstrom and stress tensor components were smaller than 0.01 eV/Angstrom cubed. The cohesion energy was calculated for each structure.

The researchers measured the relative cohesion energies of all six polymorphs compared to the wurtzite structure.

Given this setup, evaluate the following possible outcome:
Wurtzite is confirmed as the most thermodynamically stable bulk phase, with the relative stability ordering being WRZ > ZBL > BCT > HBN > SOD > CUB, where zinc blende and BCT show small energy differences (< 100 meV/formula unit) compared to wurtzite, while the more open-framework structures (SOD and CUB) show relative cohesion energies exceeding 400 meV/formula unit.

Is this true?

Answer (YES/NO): NO